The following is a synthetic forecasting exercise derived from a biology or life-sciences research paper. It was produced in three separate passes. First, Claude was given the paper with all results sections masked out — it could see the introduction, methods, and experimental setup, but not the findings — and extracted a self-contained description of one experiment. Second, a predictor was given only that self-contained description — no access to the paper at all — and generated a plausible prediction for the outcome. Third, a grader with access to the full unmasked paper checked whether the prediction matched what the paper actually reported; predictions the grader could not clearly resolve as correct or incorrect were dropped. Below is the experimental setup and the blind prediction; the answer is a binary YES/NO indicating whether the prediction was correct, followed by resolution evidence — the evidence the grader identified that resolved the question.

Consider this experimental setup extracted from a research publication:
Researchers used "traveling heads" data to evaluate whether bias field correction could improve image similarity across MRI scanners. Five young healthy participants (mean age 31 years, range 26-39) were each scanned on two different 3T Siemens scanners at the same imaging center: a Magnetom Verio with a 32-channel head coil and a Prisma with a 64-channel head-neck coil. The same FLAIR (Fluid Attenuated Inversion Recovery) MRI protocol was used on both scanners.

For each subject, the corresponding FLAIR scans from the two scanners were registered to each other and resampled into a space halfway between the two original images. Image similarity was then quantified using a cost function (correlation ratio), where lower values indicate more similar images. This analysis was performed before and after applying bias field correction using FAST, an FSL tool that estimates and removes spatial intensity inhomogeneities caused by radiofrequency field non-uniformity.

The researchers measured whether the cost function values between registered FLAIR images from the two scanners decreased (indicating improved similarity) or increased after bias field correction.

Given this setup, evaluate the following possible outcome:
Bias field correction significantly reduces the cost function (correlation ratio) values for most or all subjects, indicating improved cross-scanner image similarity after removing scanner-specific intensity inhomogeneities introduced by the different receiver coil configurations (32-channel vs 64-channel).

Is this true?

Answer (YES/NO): YES